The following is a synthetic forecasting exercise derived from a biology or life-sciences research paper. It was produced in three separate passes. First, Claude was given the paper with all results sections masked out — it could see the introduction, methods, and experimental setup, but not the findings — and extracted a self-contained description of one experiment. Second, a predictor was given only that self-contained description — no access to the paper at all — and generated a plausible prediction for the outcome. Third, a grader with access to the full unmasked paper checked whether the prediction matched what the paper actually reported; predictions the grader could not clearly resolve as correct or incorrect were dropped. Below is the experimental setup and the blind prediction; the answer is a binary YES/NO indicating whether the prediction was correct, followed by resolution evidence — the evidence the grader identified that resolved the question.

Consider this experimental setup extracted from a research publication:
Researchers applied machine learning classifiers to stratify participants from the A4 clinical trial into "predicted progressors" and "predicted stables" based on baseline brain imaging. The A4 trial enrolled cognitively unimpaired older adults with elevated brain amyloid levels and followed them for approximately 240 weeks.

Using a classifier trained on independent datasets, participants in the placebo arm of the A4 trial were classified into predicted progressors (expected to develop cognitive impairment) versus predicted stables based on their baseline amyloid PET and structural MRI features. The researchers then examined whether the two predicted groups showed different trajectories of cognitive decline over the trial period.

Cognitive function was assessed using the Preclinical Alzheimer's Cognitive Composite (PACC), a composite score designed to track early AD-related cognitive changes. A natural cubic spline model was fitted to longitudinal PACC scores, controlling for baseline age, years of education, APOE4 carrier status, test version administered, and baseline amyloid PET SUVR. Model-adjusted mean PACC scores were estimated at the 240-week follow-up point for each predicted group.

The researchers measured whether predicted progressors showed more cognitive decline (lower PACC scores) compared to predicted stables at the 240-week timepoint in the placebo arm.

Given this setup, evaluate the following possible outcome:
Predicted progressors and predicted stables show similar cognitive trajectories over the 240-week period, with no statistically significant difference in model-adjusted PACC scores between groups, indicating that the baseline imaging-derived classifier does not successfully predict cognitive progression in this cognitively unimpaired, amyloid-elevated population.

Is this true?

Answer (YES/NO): NO